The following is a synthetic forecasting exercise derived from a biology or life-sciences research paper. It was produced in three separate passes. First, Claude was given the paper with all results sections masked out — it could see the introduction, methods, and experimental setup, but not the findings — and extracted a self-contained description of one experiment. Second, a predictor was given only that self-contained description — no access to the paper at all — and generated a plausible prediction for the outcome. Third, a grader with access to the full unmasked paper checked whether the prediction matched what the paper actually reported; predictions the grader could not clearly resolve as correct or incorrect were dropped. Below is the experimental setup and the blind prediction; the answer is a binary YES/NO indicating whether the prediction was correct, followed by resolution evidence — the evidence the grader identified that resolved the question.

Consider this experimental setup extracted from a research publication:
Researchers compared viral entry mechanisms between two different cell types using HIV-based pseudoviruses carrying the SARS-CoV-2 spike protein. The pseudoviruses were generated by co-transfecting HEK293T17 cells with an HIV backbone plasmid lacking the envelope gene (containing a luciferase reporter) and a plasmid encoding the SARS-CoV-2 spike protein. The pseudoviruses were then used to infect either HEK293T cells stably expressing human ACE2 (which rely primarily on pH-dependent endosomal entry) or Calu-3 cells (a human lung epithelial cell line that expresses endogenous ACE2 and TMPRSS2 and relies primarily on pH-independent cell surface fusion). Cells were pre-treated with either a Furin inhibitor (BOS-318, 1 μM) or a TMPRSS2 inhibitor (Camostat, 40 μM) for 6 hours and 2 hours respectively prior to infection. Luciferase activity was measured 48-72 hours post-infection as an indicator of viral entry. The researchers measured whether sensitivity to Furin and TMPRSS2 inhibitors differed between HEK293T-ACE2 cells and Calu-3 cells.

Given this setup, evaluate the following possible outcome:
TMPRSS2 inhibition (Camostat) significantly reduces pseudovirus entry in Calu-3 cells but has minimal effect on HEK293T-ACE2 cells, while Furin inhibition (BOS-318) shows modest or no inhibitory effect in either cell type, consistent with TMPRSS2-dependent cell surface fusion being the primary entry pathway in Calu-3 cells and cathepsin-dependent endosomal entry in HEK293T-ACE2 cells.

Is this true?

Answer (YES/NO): NO